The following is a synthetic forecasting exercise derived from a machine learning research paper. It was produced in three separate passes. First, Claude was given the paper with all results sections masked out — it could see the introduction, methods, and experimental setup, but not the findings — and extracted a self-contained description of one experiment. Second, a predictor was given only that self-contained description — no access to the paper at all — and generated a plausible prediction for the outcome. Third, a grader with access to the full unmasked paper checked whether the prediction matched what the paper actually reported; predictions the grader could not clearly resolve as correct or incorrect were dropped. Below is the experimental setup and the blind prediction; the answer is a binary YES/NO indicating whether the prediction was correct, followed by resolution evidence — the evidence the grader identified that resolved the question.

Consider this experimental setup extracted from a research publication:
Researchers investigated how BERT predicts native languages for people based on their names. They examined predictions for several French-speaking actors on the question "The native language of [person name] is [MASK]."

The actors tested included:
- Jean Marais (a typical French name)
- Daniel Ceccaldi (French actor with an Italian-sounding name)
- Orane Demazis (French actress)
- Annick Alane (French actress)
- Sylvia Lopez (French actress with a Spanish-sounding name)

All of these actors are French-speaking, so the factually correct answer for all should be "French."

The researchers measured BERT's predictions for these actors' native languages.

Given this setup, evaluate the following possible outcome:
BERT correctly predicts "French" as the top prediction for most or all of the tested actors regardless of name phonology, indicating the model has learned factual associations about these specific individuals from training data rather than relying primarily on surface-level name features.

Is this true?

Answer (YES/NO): NO